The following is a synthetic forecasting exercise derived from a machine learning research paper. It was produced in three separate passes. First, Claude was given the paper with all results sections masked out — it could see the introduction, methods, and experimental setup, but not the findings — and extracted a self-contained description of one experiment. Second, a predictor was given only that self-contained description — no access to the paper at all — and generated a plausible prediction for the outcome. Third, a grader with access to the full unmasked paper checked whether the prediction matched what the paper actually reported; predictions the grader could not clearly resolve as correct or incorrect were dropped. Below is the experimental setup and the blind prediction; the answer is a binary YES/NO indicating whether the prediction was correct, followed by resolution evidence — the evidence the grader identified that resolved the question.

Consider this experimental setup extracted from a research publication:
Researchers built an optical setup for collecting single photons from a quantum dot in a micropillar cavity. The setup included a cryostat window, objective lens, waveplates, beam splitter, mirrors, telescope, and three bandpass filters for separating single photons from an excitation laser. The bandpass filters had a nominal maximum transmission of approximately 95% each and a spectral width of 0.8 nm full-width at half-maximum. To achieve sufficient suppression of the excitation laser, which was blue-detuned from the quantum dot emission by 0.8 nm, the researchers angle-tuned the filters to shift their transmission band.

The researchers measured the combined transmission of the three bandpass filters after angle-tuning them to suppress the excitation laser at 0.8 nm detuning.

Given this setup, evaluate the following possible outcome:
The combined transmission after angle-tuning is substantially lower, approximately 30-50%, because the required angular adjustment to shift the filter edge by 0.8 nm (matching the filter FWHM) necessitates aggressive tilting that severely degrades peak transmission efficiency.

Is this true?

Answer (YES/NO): NO